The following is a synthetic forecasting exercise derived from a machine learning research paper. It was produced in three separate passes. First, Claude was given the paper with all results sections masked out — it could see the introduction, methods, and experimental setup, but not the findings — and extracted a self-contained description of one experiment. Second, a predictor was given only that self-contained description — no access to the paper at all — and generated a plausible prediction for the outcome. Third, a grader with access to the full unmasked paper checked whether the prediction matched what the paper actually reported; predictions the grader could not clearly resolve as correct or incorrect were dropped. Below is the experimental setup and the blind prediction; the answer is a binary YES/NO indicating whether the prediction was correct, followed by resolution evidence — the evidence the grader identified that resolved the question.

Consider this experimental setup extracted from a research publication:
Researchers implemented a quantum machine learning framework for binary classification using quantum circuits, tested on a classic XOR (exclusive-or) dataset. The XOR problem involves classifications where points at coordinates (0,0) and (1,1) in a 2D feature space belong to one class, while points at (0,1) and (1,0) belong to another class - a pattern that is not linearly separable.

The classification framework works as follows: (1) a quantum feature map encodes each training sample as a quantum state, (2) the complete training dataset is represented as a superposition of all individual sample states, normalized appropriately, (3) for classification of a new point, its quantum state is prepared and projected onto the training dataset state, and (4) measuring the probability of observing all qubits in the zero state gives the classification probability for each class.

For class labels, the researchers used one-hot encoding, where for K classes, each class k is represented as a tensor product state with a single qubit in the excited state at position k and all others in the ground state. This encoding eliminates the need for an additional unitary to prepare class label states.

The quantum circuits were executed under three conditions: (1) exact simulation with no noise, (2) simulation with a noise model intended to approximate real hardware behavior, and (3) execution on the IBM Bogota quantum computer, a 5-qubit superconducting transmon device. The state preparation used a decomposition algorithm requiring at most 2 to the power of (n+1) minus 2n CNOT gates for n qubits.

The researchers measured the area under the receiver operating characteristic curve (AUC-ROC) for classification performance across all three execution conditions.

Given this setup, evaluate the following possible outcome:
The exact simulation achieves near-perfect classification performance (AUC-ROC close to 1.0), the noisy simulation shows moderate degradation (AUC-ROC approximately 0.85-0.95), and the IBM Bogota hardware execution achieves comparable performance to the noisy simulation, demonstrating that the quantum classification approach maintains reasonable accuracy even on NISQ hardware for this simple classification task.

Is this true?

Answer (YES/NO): NO